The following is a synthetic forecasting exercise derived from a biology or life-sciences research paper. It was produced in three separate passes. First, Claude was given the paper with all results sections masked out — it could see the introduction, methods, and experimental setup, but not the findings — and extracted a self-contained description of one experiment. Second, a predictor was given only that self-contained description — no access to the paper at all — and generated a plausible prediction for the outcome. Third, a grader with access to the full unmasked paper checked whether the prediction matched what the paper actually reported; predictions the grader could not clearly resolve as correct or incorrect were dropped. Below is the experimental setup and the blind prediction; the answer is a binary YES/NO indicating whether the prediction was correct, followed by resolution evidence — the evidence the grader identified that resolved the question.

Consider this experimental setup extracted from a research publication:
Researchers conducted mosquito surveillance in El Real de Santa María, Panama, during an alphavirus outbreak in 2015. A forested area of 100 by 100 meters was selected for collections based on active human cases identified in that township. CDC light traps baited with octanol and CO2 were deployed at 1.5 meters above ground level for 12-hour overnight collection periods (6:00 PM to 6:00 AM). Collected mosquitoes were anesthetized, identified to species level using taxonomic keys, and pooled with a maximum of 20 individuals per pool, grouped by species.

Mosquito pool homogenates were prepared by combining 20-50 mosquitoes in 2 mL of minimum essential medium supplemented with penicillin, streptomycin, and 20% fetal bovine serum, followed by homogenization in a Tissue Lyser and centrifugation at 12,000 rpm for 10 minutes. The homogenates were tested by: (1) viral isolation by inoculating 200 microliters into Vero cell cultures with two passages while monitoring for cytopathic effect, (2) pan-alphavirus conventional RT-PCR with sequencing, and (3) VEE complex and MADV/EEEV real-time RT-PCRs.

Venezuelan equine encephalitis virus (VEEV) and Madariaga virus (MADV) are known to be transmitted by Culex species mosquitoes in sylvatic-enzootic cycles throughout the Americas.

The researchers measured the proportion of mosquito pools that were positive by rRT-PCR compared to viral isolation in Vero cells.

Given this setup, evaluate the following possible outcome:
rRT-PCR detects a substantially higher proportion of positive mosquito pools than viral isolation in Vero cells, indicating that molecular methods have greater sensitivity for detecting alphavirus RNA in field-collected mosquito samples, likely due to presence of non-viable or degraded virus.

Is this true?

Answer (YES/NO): NO